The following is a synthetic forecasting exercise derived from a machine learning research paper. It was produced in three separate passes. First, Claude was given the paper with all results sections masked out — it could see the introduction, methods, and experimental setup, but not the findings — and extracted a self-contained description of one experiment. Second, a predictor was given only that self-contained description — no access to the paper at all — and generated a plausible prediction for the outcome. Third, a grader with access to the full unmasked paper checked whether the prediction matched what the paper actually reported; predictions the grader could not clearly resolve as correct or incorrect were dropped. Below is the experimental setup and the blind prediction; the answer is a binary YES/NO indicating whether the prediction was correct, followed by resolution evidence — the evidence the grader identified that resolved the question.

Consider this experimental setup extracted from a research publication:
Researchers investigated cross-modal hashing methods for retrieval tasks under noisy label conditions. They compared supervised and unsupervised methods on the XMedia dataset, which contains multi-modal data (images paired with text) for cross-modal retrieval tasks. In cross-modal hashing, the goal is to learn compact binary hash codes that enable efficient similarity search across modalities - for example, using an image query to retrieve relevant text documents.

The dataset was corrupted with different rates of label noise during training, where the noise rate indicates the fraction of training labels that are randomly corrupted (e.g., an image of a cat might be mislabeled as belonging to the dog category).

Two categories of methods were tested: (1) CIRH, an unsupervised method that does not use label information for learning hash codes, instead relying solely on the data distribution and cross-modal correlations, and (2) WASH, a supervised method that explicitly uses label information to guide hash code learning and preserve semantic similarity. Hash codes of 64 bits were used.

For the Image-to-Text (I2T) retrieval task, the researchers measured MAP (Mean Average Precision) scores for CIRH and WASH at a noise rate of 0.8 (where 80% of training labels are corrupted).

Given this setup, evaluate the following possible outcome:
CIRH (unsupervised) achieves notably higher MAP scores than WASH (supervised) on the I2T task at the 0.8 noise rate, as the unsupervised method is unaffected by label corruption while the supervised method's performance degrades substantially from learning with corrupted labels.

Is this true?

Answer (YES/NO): YES